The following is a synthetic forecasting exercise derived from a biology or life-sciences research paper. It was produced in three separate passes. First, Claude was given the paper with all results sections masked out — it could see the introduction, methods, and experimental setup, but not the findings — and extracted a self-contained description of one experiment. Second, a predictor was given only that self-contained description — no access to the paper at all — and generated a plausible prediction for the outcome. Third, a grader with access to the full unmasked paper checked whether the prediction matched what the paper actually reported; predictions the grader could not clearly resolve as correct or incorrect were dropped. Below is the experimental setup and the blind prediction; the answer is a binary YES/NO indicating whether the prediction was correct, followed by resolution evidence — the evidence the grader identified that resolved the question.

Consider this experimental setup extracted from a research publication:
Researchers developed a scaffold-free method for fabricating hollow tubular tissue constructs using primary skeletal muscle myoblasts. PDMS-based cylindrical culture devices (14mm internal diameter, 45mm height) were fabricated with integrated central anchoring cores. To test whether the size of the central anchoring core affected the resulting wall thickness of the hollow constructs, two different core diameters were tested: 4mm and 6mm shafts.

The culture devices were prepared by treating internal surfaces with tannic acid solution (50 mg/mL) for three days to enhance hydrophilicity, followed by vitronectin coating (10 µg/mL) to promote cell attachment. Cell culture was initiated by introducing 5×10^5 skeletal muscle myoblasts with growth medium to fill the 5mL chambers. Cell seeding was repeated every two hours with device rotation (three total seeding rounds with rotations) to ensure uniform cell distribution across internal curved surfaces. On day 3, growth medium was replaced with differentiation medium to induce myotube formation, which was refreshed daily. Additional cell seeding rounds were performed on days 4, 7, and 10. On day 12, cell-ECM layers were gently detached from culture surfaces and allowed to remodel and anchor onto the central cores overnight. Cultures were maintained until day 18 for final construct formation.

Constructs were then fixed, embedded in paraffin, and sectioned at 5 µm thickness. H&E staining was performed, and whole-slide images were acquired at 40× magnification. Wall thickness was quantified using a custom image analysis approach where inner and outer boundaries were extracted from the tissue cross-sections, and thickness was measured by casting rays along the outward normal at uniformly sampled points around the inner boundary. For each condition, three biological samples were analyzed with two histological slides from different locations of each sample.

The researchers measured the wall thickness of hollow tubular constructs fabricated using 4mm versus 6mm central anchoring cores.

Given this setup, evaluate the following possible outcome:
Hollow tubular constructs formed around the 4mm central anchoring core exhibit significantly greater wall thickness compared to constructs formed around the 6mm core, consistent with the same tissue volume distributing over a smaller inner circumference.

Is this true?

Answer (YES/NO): YES